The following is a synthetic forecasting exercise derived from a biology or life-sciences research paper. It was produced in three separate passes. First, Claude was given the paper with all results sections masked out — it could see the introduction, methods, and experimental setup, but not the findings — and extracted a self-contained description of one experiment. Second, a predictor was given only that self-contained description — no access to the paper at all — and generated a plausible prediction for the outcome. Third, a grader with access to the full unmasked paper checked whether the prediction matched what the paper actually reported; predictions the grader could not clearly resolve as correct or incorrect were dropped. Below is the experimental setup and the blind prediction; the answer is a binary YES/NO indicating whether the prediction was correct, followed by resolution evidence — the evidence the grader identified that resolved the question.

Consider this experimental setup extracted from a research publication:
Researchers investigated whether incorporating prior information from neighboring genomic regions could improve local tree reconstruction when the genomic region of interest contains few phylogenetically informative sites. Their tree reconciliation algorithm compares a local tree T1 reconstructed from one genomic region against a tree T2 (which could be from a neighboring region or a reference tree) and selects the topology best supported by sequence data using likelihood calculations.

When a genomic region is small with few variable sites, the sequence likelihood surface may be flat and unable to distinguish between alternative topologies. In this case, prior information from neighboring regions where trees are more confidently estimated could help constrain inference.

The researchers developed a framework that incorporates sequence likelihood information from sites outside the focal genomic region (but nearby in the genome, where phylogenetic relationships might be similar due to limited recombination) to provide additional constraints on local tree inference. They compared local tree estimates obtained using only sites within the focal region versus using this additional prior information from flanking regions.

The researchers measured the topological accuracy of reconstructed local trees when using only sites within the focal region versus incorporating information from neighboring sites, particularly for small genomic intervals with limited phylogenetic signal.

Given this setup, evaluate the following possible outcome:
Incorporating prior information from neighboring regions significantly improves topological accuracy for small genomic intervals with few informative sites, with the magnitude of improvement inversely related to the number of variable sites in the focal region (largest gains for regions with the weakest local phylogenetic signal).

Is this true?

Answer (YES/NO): YES